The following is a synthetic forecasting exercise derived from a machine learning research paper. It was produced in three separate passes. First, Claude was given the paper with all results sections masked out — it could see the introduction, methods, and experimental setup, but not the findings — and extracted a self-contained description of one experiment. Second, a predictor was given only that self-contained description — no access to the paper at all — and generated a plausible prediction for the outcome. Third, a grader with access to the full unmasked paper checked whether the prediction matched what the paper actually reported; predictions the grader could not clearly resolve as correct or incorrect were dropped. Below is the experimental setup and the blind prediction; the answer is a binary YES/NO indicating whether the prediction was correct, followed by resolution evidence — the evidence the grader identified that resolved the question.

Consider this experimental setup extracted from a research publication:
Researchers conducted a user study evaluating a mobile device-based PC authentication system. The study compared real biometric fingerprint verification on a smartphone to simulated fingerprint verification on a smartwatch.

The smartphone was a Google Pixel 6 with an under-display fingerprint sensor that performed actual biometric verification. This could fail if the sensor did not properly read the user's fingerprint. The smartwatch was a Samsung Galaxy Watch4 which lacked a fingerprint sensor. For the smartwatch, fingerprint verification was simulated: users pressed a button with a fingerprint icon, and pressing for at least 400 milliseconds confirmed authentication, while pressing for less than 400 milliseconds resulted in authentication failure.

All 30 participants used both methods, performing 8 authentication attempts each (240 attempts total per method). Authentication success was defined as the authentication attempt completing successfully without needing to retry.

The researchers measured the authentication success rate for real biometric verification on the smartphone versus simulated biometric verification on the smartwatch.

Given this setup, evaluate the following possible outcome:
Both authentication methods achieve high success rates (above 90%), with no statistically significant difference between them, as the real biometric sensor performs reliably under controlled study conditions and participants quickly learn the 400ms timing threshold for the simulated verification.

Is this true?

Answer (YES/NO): YES